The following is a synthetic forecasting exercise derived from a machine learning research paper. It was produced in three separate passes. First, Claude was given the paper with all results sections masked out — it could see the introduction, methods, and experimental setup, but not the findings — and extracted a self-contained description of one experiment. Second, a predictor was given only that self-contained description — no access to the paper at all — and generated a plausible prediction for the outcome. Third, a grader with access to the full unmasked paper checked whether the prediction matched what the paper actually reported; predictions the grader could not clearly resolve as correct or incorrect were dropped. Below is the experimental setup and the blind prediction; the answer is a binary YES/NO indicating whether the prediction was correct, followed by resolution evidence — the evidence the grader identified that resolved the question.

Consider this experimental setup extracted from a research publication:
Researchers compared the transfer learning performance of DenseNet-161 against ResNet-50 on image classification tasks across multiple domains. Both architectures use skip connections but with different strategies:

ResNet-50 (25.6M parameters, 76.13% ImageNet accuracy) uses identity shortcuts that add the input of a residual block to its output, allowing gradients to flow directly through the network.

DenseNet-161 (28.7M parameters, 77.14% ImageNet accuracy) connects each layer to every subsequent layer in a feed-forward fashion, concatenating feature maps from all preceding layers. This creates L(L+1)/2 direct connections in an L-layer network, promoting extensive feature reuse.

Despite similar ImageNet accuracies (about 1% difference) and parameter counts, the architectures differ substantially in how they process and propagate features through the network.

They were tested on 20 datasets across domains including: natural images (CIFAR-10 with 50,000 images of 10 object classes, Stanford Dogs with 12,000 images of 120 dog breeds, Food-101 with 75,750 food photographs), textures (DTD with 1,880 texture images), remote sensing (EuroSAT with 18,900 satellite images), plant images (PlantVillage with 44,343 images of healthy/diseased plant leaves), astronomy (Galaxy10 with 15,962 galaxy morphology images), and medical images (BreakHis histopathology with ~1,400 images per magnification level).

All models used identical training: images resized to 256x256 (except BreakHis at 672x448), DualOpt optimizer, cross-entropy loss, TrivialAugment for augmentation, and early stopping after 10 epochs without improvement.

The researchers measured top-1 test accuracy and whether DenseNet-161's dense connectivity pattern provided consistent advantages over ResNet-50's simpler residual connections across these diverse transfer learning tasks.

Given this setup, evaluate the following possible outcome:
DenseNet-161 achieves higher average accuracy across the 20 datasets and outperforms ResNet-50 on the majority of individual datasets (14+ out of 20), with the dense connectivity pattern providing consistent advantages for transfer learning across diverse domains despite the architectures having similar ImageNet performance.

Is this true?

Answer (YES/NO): NO